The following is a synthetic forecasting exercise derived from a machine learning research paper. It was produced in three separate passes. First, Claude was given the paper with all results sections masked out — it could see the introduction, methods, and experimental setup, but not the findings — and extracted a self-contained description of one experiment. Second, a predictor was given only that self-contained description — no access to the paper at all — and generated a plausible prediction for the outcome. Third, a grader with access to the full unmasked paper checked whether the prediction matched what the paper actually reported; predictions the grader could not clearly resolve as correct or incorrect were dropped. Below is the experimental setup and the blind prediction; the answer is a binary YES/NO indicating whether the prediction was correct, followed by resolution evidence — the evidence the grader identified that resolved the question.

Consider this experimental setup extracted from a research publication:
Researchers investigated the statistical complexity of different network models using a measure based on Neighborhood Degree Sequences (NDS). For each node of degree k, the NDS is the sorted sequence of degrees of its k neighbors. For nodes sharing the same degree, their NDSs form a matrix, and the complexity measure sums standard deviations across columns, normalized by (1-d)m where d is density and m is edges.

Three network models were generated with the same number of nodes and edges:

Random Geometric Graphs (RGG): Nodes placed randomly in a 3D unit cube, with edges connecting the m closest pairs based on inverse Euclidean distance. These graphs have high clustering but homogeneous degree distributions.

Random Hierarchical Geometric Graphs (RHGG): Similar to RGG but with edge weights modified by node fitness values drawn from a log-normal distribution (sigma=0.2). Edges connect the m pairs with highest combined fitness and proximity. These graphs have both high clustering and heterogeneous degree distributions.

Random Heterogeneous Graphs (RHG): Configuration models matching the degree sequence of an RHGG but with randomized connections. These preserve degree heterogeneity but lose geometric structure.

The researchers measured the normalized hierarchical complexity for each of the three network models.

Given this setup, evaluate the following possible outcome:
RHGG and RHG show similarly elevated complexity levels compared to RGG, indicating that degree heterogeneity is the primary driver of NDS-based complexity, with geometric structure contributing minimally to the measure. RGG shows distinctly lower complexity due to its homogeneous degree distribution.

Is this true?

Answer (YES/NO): NO